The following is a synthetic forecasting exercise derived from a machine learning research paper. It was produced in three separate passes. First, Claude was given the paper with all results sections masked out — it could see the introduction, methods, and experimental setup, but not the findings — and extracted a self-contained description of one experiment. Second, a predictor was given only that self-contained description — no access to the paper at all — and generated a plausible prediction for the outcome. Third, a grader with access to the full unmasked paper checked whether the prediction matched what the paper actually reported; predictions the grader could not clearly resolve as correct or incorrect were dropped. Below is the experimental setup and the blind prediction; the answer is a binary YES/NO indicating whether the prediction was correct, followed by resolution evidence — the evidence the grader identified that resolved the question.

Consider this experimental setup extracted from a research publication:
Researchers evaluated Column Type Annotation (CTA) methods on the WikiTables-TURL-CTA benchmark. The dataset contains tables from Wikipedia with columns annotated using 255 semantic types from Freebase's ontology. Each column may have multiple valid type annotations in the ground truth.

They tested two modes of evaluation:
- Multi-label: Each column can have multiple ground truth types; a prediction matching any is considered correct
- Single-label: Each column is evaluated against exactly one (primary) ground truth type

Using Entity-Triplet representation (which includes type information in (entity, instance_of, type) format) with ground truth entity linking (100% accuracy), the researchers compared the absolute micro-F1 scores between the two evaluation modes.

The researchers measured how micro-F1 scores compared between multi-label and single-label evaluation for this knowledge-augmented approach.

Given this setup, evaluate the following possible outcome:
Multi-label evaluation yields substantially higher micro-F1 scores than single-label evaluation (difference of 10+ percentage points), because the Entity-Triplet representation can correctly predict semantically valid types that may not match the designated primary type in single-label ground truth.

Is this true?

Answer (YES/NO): NO